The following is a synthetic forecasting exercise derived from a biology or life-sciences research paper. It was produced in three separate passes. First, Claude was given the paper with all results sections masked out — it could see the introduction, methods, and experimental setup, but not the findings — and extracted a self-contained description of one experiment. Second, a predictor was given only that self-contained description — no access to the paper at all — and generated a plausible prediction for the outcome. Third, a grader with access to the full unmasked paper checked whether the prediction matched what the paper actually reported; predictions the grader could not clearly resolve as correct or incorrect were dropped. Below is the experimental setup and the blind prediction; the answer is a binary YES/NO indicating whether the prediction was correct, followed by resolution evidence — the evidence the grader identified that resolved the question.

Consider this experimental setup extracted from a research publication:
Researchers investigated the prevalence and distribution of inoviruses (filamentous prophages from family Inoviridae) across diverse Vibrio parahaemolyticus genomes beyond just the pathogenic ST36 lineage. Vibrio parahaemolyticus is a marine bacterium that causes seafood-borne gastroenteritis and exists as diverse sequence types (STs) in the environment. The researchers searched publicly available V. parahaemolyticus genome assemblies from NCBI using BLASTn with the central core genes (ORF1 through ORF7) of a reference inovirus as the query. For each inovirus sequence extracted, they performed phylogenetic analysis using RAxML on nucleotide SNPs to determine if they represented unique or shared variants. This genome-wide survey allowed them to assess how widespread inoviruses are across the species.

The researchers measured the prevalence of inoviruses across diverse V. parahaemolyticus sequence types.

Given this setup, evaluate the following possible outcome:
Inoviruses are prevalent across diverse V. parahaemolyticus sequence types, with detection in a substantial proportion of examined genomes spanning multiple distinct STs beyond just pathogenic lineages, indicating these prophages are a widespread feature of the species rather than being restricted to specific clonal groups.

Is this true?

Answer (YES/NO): YES